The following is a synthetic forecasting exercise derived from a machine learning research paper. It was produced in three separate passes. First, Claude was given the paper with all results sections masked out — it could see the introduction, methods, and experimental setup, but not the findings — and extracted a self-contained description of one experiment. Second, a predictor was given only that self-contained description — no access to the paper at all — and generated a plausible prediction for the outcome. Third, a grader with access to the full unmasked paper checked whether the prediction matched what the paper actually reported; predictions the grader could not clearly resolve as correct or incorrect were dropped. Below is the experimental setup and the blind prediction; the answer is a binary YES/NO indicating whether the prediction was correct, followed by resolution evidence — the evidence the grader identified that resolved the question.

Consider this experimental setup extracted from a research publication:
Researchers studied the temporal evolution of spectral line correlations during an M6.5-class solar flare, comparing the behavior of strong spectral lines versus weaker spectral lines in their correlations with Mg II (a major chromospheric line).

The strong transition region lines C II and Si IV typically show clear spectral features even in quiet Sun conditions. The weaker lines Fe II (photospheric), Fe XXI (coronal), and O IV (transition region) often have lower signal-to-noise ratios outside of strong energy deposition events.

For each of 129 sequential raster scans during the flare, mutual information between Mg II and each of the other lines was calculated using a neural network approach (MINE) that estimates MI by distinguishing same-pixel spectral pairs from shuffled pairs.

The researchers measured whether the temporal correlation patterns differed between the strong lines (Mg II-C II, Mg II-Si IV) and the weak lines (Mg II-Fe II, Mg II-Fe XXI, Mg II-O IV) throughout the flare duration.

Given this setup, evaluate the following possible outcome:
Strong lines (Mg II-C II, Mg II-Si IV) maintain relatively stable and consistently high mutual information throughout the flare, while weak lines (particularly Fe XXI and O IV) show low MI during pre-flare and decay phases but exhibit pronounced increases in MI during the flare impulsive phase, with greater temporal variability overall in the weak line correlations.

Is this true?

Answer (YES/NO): YES